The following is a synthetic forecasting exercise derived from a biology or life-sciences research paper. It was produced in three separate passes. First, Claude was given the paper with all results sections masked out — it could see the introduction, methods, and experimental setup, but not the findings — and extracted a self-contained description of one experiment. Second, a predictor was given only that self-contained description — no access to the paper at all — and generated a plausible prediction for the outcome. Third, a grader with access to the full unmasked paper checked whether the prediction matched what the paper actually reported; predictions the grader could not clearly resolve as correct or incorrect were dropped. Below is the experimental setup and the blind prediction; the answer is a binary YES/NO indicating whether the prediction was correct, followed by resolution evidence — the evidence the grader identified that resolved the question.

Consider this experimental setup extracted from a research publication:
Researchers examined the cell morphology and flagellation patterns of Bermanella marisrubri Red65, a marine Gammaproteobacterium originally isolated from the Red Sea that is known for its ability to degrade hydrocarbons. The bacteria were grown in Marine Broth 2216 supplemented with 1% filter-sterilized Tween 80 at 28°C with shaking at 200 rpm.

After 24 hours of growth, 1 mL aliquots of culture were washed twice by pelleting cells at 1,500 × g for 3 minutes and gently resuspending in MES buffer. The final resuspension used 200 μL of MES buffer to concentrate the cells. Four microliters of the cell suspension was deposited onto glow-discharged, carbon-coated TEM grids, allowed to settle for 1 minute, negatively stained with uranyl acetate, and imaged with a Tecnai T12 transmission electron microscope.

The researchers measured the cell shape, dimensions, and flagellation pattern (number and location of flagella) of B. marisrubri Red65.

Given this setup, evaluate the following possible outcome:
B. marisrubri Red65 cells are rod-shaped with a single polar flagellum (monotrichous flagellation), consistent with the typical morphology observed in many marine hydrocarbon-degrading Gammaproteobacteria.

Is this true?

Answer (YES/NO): NO